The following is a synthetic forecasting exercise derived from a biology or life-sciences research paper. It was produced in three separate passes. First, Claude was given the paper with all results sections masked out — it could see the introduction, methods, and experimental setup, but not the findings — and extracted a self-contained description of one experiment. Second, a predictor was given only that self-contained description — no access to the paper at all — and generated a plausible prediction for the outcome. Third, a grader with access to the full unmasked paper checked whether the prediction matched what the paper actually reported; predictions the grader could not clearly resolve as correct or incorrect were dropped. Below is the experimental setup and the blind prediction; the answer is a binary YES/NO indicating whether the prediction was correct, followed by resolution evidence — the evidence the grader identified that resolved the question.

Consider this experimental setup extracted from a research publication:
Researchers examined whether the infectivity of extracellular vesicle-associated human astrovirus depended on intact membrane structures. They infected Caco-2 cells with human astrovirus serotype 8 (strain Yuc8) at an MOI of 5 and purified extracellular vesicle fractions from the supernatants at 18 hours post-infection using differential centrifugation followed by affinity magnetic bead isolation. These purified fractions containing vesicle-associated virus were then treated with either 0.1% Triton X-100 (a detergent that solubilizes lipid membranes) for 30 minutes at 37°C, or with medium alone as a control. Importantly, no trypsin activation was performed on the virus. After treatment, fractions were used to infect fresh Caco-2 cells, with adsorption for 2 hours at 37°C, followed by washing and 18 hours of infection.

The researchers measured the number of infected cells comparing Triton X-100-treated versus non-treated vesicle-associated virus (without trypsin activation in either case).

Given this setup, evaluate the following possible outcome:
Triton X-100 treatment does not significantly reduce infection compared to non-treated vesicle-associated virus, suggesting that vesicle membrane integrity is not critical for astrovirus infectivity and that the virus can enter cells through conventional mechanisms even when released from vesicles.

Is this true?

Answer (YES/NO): NO